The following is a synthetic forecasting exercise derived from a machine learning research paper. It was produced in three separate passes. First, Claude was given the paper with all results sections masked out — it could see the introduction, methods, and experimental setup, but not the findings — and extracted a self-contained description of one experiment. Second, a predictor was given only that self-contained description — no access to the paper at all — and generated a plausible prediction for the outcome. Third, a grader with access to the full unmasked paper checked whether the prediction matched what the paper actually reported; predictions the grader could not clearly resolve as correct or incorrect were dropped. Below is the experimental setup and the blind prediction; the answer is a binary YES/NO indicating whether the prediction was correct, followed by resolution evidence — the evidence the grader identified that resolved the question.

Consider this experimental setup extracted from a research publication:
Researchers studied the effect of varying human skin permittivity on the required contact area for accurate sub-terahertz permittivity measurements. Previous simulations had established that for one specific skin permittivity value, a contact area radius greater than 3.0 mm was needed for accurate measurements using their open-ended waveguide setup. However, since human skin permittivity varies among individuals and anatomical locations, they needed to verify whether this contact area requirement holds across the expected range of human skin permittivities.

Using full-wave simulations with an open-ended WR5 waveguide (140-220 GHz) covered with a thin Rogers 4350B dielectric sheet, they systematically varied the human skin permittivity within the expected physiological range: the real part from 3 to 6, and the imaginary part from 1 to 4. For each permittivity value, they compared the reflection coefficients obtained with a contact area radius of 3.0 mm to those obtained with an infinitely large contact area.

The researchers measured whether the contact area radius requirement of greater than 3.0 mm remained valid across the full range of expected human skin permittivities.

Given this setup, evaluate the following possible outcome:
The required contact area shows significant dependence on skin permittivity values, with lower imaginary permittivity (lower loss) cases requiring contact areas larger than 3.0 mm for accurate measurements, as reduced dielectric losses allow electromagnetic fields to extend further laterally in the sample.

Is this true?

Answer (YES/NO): NO